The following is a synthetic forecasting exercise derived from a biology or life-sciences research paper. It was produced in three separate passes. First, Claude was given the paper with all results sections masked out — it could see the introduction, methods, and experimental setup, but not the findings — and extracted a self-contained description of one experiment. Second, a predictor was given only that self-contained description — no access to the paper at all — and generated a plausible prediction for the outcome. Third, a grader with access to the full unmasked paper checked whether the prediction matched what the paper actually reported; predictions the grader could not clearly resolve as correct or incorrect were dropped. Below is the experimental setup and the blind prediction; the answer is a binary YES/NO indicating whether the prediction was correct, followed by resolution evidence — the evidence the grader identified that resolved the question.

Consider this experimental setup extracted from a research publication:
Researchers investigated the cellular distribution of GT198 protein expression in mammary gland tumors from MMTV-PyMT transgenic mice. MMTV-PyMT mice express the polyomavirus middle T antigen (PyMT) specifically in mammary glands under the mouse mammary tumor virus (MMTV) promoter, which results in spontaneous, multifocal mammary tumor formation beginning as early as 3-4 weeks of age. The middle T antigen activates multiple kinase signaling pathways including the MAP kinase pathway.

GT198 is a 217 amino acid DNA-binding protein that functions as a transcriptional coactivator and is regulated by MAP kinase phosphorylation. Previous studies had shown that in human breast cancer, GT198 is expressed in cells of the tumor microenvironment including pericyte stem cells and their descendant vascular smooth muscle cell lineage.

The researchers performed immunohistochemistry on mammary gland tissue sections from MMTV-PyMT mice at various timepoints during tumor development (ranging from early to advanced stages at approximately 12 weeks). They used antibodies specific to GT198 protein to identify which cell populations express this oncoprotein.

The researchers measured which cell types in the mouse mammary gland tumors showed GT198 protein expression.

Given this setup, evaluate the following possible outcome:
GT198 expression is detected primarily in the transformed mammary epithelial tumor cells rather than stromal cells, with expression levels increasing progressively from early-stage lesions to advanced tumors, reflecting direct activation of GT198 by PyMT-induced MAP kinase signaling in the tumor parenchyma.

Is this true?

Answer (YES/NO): NO